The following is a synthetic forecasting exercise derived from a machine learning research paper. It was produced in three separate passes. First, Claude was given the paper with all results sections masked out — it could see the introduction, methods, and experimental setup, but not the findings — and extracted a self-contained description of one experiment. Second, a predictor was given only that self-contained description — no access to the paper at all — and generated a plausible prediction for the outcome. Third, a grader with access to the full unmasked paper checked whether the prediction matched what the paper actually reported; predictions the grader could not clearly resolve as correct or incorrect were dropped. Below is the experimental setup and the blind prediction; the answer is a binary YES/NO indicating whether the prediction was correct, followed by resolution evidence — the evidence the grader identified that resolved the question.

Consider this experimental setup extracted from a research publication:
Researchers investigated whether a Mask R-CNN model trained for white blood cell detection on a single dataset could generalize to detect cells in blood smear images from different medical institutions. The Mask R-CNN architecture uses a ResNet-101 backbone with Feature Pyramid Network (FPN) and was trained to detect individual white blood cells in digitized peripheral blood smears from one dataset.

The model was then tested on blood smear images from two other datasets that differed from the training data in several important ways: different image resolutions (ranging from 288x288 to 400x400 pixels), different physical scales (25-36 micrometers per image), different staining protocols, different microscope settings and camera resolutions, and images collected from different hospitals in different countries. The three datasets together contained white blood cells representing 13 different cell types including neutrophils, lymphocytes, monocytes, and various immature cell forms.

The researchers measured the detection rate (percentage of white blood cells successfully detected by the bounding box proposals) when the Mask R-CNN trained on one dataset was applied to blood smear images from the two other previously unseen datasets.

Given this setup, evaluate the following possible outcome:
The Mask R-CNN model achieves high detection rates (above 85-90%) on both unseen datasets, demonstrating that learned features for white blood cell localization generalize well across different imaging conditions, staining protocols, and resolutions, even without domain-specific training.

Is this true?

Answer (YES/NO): NO